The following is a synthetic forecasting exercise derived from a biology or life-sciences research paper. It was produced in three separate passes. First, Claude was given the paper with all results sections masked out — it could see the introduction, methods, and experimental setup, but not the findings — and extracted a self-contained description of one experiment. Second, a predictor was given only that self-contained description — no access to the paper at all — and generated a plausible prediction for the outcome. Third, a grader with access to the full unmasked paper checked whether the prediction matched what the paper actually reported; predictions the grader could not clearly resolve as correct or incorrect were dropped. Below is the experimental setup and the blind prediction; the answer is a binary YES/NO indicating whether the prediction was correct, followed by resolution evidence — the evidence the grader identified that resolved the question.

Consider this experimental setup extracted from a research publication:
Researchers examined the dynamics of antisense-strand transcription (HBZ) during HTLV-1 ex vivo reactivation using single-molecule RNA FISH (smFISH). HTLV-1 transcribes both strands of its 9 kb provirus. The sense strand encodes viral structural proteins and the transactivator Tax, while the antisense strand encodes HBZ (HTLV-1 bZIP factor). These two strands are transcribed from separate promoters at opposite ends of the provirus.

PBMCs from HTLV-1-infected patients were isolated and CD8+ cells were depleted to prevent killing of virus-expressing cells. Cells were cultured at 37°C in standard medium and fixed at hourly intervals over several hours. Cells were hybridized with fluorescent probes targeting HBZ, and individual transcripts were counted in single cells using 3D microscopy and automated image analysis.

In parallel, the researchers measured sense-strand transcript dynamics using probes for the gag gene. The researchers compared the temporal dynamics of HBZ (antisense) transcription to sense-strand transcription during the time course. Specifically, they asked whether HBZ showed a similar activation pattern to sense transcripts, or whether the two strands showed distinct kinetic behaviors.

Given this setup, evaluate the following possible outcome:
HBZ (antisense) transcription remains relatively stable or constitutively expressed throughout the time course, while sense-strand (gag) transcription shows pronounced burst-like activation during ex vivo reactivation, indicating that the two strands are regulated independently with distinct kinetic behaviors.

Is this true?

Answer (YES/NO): YES